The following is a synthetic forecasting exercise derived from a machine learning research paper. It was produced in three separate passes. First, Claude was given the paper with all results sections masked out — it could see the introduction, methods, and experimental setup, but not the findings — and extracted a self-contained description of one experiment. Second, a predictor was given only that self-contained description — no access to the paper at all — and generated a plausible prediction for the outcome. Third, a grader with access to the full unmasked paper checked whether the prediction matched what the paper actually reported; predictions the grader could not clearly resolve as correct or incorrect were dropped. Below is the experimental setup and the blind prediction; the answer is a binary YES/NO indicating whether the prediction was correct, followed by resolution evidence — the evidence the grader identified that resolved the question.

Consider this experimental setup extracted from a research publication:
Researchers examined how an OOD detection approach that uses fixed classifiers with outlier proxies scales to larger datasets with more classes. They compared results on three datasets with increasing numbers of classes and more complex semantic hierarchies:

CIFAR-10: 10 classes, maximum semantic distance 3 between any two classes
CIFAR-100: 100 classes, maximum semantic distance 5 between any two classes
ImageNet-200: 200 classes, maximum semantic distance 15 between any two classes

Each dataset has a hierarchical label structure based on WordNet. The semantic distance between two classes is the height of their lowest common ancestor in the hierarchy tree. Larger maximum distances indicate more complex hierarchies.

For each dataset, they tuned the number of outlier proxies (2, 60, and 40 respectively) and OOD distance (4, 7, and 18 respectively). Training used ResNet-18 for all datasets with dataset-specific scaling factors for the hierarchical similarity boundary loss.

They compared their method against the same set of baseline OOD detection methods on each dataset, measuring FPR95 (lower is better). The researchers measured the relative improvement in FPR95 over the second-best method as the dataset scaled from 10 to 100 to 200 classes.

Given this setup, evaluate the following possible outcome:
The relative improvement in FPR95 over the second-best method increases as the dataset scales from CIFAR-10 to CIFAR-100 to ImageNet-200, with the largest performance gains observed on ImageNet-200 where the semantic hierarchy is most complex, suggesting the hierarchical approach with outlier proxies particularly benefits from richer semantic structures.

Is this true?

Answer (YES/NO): NO